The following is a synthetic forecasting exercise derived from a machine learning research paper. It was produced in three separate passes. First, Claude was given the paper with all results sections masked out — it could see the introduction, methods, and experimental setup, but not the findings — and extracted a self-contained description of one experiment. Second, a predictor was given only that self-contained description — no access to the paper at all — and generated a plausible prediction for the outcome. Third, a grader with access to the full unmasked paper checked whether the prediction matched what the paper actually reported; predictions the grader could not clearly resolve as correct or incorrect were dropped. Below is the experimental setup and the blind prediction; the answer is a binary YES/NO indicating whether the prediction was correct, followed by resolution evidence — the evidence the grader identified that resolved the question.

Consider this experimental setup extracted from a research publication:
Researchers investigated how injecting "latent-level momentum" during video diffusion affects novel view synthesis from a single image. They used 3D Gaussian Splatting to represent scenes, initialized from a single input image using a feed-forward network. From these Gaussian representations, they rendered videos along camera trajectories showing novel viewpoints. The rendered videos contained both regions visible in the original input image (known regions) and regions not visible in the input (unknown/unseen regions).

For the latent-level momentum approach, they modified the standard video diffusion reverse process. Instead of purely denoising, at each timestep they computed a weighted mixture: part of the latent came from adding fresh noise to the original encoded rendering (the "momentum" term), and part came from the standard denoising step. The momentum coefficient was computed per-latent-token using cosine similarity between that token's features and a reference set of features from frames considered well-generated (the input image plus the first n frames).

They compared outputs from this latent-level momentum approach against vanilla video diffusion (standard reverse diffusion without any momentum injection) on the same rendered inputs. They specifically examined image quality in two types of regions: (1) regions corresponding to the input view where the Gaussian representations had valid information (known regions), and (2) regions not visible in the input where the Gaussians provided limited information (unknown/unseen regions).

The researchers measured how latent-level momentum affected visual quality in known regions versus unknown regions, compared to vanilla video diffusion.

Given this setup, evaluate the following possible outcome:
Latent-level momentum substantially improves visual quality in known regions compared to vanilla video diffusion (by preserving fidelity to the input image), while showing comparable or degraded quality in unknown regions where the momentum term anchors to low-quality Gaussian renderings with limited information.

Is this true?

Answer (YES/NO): YES